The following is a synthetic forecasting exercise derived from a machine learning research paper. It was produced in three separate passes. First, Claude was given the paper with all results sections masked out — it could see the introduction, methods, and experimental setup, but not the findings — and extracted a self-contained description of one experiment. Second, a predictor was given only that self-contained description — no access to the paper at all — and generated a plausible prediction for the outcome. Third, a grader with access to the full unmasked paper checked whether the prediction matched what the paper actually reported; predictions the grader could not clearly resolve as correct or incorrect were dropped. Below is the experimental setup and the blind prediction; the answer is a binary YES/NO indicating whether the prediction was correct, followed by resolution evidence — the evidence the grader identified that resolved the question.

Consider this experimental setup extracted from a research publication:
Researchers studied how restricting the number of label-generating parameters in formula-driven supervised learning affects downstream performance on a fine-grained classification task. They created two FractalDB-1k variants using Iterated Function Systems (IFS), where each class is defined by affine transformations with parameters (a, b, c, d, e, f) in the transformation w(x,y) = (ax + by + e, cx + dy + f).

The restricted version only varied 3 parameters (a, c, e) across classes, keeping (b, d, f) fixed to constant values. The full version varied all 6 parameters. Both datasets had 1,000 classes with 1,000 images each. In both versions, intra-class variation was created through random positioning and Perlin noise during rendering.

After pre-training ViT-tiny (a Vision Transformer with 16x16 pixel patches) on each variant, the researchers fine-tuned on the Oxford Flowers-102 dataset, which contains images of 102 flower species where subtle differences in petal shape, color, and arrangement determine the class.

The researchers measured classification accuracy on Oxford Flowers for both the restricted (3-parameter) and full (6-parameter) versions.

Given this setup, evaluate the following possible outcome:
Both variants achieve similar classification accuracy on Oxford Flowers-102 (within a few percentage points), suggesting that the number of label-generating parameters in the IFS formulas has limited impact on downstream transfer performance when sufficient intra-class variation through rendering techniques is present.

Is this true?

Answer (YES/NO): NO